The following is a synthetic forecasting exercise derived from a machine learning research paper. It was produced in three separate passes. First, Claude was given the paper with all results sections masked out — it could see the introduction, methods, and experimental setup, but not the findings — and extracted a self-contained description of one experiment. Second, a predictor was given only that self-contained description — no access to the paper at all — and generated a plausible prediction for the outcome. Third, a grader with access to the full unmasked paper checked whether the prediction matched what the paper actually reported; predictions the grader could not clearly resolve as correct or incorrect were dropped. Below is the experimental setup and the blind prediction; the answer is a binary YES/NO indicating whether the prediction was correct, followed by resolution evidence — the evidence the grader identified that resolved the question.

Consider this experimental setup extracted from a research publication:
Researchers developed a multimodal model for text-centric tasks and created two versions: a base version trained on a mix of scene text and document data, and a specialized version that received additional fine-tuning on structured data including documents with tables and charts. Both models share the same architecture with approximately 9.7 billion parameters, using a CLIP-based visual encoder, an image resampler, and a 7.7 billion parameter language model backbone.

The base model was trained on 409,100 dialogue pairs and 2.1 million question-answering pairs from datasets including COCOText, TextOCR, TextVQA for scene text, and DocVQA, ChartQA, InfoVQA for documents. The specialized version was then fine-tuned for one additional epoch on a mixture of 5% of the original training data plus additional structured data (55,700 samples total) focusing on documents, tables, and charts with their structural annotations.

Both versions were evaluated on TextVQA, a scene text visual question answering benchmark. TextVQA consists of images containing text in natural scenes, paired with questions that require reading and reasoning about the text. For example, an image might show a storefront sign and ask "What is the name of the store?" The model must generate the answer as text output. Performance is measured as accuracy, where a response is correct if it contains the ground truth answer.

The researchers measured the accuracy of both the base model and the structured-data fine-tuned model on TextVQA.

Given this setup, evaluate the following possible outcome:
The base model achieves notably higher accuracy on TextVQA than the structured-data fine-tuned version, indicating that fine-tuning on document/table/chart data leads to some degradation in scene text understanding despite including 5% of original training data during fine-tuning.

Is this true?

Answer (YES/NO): NO